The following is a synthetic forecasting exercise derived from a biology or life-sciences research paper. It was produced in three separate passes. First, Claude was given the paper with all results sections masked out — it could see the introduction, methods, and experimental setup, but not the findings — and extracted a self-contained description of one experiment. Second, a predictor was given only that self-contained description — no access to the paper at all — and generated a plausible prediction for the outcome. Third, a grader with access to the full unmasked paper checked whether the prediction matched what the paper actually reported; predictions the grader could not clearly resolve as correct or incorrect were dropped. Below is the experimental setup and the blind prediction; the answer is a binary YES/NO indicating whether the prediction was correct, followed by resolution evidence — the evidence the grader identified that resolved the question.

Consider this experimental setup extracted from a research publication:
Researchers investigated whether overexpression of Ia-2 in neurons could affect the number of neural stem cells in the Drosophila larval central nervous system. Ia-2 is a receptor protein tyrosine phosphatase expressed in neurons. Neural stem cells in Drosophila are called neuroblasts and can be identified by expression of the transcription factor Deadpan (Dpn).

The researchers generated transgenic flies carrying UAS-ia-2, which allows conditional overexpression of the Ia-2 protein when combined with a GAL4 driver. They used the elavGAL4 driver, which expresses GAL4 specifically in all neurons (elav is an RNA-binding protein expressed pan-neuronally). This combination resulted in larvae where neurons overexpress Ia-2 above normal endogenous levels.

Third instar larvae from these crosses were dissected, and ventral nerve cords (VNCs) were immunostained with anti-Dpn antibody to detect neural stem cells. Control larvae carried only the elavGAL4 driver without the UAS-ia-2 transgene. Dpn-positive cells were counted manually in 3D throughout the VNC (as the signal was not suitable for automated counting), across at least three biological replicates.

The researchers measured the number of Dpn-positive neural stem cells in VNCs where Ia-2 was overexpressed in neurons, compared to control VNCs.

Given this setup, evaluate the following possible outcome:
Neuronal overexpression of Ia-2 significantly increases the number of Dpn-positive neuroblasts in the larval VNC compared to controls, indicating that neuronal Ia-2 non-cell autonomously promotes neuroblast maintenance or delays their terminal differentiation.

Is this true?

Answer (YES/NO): YES